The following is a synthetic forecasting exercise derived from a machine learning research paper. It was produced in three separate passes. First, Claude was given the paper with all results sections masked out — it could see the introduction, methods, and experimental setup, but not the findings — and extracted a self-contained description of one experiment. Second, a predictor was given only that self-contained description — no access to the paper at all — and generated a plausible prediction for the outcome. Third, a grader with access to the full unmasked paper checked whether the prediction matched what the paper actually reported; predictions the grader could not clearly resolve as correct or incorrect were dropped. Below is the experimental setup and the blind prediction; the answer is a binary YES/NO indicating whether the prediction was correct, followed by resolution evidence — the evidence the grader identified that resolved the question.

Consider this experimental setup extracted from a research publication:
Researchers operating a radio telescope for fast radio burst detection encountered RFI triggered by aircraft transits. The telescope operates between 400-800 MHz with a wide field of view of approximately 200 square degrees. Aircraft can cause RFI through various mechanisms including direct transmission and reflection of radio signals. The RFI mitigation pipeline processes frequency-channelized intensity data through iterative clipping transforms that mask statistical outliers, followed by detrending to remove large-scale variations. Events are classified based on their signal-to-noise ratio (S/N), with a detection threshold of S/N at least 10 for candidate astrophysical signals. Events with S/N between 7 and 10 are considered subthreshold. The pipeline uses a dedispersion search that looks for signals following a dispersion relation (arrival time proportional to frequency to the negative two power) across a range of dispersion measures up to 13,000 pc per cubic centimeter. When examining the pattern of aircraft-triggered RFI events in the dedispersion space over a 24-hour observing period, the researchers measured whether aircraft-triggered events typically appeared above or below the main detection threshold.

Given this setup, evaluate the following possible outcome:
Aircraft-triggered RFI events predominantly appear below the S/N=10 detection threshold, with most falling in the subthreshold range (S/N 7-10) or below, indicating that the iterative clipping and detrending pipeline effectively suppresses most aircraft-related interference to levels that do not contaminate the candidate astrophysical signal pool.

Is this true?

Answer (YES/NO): YES